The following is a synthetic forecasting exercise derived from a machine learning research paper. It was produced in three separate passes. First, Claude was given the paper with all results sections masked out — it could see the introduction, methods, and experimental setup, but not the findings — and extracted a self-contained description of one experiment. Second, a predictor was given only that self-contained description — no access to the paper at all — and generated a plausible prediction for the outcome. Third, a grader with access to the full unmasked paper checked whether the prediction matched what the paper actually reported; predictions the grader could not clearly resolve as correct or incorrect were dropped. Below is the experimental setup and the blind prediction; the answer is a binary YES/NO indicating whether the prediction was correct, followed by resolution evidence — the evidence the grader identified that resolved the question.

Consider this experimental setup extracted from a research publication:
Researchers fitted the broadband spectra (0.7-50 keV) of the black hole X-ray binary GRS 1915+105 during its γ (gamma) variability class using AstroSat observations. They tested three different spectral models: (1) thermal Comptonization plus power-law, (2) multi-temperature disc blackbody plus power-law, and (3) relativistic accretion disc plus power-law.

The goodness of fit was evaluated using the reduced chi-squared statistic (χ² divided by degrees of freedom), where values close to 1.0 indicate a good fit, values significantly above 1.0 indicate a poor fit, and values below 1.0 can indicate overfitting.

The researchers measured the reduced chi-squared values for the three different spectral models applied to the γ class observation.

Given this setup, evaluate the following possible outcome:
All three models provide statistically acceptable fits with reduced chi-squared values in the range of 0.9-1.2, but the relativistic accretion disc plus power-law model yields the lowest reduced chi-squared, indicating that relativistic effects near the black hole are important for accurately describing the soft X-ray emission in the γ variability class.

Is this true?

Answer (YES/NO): YES